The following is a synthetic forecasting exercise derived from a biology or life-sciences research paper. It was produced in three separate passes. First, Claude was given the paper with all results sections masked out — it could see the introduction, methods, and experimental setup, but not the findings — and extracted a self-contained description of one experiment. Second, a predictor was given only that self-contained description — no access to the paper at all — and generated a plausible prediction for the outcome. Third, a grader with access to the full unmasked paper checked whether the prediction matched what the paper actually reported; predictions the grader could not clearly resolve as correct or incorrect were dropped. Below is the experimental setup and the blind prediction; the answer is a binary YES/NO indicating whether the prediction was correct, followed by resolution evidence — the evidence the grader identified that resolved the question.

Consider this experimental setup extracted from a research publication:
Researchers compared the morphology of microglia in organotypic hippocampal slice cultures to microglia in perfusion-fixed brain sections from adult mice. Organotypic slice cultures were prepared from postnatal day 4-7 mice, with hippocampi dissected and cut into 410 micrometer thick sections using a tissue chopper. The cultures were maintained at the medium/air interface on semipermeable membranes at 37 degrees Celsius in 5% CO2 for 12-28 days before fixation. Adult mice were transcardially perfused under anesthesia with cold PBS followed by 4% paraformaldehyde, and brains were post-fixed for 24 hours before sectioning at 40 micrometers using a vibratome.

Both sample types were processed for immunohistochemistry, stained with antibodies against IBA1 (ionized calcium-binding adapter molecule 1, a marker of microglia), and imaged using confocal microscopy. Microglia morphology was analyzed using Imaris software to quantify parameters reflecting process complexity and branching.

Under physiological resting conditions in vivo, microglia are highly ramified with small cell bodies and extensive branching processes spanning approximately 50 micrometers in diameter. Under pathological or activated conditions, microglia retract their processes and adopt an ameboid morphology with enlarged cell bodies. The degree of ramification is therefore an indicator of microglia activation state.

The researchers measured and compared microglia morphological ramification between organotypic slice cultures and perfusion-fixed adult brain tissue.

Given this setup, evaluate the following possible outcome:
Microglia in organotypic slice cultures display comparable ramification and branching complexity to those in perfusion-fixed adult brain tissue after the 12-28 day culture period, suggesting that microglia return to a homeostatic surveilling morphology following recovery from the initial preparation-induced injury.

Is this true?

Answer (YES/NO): YES